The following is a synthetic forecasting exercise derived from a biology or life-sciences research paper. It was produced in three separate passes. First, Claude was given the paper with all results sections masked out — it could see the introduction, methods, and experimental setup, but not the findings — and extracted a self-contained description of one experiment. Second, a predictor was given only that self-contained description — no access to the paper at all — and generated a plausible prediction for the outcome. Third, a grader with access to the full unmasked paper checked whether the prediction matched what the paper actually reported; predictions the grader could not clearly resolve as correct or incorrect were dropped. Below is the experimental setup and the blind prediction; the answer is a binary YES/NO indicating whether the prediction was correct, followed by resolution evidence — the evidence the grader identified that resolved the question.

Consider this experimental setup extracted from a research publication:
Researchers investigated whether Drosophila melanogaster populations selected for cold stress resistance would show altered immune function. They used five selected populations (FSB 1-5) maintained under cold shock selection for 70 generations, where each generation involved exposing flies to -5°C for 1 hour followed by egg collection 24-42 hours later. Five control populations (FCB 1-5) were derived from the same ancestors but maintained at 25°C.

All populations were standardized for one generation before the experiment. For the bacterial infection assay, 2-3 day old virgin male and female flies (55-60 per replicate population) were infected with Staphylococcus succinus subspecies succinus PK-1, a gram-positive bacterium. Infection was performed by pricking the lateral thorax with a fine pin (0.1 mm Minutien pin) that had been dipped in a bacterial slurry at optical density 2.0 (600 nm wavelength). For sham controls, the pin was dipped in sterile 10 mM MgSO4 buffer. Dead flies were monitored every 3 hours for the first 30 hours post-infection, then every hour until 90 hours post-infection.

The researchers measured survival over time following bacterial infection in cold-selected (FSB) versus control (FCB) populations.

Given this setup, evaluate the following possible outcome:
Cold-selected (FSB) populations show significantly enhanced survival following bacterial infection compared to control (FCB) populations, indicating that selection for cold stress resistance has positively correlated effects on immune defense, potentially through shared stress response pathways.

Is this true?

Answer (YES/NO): NO